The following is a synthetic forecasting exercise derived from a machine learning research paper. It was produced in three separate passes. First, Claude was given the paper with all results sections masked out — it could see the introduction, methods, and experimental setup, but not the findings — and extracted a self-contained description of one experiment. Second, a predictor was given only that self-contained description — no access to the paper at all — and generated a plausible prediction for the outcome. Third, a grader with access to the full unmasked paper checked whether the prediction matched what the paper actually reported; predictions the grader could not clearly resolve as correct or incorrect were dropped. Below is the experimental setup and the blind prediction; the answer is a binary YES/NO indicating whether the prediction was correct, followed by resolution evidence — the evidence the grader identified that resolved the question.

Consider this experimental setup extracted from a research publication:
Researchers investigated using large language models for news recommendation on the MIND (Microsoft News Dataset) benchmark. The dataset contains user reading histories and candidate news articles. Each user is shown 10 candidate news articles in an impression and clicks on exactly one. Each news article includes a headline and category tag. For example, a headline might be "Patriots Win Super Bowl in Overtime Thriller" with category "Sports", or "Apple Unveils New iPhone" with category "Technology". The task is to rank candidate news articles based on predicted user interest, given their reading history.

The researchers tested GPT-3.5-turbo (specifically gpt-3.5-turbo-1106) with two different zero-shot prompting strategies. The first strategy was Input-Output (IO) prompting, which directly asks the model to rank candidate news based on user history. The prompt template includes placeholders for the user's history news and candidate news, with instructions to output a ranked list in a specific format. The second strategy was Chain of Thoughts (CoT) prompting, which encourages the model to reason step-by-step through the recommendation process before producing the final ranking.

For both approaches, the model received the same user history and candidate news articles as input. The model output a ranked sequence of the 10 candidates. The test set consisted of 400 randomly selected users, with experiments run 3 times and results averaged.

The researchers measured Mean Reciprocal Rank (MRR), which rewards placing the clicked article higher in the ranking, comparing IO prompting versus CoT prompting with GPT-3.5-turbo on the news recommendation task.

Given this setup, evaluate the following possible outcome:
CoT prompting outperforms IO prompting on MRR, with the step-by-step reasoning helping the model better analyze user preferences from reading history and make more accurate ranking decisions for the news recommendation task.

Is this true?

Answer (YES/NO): NO